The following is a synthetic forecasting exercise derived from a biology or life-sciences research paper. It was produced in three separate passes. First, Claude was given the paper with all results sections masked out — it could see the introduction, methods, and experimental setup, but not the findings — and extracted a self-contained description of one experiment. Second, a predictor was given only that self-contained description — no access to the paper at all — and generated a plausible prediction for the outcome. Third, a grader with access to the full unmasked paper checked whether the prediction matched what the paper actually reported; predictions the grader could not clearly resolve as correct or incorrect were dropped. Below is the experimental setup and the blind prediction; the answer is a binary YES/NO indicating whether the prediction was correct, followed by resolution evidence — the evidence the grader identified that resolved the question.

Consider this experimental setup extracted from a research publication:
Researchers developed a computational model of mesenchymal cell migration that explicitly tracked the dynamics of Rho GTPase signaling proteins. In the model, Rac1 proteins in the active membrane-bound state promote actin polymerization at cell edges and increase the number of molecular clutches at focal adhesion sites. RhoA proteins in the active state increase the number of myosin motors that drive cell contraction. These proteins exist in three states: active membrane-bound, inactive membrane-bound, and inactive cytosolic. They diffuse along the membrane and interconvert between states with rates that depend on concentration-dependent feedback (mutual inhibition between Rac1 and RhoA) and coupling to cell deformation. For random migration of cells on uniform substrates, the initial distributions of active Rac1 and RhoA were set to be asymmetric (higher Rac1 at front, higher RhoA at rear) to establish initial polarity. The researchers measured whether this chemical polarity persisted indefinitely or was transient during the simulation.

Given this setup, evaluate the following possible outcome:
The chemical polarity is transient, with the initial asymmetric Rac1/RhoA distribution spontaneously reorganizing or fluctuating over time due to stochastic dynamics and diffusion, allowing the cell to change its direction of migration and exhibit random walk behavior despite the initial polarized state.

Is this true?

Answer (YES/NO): YES